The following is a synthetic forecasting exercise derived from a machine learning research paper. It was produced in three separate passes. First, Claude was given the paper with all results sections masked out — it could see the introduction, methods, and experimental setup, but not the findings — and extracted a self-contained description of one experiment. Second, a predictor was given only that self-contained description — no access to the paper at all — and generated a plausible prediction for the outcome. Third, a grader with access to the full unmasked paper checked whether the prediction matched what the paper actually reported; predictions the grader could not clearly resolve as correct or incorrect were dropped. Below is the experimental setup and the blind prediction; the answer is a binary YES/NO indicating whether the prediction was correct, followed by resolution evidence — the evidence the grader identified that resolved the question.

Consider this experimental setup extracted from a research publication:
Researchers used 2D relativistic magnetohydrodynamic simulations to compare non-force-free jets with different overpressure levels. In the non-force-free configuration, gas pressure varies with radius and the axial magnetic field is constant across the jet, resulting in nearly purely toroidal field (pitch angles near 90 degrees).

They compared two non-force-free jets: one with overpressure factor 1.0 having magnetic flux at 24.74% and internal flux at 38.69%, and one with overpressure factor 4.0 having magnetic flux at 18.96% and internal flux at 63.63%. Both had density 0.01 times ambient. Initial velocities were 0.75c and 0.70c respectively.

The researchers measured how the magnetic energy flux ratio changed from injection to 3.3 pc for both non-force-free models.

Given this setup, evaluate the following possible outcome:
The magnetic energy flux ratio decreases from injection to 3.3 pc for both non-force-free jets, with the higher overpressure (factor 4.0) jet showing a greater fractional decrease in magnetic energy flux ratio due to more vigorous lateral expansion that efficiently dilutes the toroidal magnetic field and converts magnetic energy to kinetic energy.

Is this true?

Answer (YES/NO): NO